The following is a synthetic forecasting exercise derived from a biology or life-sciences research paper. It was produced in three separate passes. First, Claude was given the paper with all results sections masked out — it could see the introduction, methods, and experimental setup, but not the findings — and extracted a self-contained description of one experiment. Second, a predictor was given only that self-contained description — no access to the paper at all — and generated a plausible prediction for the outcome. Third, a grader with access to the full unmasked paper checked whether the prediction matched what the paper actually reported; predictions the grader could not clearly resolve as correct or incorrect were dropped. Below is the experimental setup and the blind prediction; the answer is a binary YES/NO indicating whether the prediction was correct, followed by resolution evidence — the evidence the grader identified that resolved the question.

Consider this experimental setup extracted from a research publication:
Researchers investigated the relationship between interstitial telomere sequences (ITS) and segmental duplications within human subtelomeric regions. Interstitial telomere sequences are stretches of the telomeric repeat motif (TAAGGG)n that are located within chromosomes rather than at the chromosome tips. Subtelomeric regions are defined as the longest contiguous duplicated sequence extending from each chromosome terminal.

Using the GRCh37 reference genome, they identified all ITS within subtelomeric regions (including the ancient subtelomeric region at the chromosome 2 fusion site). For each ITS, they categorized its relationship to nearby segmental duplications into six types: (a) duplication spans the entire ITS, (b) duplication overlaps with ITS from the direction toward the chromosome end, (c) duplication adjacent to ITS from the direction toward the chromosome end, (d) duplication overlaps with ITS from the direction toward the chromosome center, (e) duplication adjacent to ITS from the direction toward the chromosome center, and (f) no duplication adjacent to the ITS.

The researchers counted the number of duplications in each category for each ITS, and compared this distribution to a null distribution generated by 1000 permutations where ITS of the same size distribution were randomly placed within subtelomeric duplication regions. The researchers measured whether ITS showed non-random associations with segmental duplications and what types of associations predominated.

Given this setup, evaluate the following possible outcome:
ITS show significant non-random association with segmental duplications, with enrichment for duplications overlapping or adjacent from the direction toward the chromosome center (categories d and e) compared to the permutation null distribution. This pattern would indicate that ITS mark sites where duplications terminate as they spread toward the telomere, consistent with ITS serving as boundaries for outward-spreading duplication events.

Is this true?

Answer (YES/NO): NO